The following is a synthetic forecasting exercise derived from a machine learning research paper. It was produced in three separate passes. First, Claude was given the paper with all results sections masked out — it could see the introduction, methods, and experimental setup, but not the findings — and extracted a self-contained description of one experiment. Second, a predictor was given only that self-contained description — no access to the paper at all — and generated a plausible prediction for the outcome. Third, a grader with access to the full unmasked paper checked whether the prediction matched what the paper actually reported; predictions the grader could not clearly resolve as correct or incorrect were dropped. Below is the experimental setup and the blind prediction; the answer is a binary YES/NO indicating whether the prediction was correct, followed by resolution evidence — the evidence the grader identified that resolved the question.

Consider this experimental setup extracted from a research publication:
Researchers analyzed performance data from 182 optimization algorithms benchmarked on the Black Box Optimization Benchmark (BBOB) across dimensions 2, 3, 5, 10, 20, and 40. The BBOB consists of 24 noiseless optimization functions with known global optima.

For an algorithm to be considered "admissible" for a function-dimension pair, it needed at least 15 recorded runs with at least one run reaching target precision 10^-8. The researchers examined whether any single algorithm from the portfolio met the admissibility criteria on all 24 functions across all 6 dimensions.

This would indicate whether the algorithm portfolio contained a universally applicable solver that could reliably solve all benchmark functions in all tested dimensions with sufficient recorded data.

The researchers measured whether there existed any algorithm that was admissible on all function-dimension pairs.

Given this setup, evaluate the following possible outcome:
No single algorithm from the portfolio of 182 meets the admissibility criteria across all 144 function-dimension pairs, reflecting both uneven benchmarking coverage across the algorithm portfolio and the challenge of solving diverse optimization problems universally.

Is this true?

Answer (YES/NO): YES